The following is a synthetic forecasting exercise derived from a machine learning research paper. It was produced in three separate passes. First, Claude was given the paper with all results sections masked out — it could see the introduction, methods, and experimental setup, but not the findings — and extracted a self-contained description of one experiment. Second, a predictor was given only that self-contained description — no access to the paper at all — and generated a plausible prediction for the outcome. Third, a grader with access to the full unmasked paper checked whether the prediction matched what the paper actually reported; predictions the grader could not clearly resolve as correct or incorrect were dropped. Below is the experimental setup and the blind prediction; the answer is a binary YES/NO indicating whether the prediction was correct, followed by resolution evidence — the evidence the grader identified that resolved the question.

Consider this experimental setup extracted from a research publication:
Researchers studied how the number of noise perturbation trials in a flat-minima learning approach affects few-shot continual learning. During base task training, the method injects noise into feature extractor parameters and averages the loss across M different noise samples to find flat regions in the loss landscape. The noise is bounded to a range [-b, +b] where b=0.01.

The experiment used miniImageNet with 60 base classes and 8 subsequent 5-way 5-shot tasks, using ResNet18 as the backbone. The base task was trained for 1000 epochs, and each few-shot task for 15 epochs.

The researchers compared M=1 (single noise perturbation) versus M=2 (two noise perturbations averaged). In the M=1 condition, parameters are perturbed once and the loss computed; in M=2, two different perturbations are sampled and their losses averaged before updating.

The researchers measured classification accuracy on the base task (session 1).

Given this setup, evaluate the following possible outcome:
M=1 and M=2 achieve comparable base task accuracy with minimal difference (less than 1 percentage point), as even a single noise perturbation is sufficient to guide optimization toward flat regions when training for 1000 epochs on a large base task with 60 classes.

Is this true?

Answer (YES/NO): NO